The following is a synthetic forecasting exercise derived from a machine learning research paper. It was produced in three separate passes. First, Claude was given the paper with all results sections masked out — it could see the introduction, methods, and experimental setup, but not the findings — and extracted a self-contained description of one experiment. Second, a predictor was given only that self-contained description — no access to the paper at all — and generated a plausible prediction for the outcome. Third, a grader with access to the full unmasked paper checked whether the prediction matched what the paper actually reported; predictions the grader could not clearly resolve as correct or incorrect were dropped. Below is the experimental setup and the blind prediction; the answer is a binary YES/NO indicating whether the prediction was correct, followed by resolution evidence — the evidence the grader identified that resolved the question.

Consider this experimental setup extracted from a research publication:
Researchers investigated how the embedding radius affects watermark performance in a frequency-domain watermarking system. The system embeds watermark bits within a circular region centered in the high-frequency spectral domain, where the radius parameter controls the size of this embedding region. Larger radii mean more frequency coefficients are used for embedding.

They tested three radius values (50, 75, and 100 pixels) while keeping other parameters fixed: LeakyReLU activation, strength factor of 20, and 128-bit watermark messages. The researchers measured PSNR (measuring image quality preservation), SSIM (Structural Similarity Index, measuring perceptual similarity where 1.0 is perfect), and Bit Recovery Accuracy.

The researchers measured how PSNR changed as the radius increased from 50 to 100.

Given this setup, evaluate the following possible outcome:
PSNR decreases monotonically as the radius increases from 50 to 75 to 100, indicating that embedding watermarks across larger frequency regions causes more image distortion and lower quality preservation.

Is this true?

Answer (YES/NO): NO